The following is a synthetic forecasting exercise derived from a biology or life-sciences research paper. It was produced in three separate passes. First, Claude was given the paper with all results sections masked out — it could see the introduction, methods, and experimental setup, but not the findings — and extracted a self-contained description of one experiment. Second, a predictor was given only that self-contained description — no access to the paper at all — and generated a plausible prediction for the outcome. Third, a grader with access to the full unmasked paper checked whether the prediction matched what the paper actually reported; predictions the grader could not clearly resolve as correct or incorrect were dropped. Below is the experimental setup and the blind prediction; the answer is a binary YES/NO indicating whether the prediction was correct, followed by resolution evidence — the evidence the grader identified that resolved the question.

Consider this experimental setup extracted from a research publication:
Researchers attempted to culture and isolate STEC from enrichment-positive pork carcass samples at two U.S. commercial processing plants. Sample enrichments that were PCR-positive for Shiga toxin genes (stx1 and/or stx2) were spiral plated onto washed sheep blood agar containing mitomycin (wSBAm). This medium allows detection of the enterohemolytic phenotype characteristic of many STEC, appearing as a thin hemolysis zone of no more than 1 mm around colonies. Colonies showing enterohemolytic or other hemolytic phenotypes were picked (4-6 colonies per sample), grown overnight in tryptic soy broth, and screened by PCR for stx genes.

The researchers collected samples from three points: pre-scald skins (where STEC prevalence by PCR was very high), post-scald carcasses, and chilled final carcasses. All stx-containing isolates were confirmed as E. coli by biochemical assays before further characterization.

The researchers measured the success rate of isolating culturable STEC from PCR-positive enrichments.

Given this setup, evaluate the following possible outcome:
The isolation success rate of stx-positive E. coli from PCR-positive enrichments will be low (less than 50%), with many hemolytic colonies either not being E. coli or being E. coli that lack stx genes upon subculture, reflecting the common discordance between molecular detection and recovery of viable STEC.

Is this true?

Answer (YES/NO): NO